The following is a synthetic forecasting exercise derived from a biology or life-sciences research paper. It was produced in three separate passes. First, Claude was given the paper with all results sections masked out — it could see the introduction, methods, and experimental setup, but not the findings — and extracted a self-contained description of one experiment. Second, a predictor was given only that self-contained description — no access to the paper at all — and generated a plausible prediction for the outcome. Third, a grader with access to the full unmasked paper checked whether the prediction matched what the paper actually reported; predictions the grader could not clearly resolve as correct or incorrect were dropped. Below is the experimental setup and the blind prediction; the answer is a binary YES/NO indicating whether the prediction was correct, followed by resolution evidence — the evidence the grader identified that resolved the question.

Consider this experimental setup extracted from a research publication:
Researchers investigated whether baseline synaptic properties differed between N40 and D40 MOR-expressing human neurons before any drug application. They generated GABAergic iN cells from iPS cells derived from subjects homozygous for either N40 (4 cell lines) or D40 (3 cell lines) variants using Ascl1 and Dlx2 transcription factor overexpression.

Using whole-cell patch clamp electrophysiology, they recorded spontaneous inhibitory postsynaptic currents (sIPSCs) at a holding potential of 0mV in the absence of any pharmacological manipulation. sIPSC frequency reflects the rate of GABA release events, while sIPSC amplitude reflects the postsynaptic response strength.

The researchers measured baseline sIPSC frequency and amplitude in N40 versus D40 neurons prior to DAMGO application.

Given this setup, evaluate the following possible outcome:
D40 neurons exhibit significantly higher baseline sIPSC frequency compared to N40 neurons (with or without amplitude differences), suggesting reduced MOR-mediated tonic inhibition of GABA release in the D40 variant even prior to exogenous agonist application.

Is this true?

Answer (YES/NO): NO